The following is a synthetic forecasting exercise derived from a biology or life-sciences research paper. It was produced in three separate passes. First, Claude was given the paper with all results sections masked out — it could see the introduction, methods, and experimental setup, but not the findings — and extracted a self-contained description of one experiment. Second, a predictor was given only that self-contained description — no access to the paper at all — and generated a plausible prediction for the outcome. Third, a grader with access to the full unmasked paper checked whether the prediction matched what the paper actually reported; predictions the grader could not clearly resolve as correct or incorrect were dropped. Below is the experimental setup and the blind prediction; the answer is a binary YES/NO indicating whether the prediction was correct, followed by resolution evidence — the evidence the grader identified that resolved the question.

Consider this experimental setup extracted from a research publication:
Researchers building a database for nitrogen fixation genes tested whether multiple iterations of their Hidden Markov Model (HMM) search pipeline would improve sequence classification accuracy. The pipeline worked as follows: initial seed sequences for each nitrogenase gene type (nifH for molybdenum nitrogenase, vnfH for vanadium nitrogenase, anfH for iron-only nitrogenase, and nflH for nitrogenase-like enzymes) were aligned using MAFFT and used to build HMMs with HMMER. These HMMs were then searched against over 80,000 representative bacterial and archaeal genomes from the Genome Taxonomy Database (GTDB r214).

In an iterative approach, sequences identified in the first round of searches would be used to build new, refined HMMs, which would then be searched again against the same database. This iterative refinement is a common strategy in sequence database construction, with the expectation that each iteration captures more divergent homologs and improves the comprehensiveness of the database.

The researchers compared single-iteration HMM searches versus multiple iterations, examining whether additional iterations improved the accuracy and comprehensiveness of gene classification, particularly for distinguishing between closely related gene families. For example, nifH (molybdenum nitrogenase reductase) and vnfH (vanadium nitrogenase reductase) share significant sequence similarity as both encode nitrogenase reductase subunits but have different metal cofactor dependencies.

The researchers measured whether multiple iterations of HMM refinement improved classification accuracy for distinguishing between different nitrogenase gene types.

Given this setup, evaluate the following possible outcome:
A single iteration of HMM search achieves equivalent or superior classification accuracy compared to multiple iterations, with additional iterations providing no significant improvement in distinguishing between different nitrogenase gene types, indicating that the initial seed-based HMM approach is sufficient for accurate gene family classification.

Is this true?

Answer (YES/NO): NO